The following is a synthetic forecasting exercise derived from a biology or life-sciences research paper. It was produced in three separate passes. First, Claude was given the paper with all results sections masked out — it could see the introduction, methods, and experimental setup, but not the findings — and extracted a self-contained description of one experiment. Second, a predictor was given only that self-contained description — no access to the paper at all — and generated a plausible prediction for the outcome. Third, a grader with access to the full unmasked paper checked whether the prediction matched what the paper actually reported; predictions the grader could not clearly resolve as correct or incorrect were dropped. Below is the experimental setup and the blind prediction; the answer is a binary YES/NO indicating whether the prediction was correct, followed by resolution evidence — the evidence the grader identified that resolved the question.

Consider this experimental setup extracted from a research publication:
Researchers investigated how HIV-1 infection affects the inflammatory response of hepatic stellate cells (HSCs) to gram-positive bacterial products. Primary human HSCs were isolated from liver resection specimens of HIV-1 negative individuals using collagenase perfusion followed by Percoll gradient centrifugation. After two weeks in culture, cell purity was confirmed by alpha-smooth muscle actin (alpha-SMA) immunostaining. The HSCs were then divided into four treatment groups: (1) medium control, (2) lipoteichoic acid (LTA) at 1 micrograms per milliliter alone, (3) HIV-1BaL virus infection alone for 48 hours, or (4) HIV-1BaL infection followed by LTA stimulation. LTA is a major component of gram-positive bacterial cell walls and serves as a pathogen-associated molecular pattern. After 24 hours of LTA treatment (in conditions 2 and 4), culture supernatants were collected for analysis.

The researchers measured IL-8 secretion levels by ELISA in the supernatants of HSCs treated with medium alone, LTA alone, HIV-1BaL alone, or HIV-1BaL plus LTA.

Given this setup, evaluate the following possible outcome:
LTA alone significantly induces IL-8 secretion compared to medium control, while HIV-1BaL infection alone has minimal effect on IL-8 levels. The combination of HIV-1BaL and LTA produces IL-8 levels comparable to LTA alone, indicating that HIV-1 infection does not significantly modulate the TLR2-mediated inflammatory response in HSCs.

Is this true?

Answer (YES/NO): NO